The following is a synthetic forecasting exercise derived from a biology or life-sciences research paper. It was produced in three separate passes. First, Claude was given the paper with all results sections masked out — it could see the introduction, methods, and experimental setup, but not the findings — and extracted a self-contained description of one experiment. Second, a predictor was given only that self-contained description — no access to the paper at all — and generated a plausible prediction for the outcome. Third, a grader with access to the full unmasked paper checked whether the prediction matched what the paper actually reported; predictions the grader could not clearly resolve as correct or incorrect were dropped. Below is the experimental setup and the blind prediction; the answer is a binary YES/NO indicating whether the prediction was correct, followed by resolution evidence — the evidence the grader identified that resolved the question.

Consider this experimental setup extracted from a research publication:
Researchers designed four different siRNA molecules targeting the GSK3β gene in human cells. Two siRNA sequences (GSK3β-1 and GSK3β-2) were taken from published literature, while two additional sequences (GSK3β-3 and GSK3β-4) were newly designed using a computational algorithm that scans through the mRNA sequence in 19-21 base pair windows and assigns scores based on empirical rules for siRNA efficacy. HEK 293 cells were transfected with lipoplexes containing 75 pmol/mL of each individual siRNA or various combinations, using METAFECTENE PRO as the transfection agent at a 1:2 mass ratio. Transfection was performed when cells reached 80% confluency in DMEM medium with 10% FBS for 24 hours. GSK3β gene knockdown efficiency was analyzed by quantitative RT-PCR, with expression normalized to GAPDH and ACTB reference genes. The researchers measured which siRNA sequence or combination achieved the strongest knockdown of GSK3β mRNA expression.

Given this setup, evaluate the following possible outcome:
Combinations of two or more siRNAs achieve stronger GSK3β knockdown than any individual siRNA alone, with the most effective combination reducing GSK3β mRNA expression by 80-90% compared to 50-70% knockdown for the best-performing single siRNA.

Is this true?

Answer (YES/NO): NO